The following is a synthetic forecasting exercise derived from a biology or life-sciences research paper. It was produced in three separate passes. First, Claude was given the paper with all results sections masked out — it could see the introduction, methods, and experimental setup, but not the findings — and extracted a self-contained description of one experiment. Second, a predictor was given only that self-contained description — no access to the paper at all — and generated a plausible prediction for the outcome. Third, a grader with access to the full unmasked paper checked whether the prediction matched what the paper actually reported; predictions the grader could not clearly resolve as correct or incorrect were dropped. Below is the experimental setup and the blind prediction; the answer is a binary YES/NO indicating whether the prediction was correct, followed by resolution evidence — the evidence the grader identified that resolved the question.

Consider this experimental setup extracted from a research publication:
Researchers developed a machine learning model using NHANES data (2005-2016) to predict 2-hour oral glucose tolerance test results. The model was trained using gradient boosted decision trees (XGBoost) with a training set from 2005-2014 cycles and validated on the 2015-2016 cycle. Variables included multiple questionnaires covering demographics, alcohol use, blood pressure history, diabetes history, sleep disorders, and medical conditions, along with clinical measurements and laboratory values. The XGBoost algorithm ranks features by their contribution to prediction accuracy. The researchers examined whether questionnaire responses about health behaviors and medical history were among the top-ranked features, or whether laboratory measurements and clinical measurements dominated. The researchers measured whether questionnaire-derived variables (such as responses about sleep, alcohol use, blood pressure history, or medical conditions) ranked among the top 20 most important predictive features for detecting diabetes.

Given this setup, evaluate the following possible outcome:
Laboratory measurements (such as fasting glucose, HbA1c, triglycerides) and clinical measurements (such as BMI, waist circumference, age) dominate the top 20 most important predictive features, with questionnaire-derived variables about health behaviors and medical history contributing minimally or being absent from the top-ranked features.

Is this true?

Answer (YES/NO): YES